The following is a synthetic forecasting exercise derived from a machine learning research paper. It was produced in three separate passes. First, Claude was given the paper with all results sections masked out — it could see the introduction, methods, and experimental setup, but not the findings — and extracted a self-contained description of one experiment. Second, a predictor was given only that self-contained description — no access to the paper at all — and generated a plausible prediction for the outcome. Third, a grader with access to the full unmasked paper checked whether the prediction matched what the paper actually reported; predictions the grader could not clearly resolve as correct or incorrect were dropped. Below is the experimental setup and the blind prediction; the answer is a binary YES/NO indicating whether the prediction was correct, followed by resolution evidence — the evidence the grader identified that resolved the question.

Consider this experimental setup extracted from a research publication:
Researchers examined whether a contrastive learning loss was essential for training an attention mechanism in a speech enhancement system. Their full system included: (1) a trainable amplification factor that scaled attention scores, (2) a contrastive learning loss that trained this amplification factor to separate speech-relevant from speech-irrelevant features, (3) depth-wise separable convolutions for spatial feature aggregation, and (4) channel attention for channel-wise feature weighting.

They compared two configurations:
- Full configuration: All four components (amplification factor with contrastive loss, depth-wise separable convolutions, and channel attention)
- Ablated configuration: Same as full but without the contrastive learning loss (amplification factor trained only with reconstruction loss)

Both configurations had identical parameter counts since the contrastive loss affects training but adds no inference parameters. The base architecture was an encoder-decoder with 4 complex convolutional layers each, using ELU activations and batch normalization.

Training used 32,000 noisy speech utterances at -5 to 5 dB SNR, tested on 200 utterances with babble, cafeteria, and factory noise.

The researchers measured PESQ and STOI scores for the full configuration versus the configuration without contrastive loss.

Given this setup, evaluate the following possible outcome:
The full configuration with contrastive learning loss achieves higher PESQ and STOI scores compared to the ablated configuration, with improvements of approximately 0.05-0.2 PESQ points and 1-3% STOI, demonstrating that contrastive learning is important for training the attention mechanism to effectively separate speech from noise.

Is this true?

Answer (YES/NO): YES